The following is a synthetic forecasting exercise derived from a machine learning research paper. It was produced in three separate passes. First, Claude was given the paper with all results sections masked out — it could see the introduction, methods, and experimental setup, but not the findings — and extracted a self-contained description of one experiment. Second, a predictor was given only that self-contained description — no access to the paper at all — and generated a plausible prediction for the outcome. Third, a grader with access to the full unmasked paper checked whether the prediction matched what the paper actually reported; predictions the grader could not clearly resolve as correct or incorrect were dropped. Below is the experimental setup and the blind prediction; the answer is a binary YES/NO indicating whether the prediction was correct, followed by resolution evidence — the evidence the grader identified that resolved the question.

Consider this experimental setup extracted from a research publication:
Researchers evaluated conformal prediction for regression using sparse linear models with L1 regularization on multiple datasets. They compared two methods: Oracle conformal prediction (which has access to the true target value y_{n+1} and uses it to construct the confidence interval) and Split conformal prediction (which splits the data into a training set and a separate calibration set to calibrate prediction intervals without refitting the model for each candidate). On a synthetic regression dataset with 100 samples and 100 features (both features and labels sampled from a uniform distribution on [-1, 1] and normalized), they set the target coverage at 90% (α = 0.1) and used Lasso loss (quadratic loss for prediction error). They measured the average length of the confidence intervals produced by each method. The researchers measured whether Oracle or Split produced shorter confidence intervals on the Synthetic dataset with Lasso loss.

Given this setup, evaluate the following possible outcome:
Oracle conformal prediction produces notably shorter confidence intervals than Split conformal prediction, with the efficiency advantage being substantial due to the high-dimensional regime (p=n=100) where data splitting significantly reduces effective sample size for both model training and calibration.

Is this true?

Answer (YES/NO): YES